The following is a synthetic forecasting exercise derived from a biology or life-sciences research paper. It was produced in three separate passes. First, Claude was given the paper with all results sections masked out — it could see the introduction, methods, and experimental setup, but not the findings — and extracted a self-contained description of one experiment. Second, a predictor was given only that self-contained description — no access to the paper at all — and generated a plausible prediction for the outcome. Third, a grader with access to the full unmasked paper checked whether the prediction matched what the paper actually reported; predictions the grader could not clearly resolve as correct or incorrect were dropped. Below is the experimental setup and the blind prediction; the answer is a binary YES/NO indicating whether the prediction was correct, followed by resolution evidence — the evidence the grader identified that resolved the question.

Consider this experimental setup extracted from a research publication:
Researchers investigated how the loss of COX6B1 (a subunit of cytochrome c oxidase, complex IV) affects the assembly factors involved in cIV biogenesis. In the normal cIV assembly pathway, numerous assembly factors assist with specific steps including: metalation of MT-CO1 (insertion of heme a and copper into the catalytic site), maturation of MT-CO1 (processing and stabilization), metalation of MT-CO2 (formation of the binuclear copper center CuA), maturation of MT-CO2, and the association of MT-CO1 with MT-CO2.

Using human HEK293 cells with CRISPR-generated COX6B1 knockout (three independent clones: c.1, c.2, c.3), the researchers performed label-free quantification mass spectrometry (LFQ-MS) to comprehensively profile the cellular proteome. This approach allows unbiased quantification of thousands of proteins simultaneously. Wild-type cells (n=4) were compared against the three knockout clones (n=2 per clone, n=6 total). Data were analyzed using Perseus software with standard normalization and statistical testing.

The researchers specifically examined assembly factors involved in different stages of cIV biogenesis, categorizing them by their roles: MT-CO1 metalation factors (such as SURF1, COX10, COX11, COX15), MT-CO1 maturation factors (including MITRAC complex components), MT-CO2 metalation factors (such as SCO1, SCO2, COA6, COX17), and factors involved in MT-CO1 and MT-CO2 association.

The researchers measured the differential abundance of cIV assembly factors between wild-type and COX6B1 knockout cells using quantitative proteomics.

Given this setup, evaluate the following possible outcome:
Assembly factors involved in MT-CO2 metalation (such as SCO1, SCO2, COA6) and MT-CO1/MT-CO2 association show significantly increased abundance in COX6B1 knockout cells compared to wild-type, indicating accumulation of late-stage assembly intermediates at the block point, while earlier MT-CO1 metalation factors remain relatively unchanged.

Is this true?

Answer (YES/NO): NO